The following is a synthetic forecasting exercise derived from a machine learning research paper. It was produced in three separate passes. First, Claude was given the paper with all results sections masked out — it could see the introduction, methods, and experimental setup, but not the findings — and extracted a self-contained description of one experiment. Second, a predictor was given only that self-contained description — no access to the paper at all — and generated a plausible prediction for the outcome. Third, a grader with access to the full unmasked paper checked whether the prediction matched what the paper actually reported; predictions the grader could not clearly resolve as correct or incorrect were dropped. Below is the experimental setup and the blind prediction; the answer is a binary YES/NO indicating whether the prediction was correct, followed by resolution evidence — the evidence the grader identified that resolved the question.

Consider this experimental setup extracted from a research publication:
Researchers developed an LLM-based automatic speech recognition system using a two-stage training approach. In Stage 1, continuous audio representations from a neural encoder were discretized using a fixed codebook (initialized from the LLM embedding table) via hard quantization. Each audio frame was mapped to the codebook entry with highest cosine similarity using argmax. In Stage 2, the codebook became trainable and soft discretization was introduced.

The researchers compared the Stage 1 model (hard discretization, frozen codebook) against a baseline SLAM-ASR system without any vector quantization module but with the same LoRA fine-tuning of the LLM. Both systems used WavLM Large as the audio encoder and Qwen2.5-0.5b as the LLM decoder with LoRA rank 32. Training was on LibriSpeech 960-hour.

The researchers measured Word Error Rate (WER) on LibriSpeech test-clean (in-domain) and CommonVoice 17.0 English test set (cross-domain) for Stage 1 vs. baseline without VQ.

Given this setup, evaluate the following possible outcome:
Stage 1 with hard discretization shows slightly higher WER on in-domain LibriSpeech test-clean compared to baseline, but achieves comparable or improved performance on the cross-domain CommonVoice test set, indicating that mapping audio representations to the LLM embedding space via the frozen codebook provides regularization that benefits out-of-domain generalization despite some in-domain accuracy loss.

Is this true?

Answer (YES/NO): NO